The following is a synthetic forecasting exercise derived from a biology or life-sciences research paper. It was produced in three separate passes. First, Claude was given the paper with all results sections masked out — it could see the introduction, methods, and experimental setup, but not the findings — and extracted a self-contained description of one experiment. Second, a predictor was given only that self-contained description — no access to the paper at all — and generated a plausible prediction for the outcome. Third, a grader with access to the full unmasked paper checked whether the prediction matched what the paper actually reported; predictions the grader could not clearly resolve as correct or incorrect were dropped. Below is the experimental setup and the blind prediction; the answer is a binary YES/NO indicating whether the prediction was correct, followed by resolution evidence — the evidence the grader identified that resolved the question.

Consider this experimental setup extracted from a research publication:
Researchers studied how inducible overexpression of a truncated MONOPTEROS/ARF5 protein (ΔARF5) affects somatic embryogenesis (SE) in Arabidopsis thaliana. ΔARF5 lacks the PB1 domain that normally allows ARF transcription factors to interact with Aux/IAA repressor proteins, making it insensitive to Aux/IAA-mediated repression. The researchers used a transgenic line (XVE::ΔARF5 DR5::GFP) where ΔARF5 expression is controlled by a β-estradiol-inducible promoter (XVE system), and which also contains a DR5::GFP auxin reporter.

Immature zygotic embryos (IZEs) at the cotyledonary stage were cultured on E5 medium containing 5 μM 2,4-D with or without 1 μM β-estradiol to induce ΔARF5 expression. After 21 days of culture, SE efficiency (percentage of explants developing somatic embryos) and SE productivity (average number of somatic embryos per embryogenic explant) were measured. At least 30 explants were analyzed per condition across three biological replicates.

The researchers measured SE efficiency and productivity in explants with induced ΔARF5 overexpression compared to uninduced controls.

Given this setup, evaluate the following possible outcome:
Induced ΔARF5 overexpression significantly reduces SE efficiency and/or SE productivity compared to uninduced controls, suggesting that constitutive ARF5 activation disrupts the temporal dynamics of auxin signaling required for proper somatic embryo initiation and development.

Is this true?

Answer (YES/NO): YES